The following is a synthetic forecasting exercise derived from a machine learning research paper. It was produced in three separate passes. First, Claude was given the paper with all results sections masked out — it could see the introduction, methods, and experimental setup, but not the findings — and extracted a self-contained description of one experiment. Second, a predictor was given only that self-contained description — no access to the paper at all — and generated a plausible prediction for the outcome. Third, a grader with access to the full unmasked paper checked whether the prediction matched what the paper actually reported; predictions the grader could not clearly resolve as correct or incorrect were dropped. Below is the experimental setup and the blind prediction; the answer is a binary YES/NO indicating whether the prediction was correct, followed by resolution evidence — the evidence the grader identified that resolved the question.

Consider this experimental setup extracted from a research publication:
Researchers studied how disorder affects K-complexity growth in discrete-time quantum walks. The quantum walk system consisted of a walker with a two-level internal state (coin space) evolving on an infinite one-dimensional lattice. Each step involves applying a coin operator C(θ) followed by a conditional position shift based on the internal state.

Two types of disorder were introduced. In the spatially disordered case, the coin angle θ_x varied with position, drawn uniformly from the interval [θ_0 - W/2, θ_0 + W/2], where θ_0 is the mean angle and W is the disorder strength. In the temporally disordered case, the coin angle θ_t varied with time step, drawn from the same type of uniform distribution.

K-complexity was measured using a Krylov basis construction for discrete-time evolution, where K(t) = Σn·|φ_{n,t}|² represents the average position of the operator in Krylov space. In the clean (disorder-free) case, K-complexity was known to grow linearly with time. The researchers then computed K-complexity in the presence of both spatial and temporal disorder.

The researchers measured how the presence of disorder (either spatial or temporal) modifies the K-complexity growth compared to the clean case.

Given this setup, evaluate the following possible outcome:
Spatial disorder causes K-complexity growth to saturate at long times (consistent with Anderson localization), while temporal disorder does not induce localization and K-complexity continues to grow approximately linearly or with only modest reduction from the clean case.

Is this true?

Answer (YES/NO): NO